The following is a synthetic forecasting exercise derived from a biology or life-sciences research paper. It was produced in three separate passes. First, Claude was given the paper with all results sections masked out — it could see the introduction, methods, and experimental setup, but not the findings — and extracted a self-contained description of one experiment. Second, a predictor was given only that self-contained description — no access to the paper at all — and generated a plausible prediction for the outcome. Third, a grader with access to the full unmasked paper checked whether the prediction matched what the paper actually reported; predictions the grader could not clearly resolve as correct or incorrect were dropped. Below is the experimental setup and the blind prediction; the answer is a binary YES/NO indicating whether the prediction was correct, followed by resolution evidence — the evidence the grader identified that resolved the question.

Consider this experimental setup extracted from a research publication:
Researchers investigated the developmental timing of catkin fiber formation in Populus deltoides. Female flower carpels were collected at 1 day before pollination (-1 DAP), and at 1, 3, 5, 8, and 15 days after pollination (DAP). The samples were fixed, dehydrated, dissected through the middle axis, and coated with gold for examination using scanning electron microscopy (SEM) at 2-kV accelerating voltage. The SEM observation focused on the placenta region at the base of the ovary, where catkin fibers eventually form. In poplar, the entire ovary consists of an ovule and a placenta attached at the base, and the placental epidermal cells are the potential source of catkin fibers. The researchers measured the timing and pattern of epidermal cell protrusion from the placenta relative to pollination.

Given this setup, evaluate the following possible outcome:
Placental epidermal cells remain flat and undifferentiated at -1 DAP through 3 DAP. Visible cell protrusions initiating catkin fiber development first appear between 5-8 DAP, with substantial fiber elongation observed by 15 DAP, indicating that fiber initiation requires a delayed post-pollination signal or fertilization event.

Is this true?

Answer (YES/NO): NO